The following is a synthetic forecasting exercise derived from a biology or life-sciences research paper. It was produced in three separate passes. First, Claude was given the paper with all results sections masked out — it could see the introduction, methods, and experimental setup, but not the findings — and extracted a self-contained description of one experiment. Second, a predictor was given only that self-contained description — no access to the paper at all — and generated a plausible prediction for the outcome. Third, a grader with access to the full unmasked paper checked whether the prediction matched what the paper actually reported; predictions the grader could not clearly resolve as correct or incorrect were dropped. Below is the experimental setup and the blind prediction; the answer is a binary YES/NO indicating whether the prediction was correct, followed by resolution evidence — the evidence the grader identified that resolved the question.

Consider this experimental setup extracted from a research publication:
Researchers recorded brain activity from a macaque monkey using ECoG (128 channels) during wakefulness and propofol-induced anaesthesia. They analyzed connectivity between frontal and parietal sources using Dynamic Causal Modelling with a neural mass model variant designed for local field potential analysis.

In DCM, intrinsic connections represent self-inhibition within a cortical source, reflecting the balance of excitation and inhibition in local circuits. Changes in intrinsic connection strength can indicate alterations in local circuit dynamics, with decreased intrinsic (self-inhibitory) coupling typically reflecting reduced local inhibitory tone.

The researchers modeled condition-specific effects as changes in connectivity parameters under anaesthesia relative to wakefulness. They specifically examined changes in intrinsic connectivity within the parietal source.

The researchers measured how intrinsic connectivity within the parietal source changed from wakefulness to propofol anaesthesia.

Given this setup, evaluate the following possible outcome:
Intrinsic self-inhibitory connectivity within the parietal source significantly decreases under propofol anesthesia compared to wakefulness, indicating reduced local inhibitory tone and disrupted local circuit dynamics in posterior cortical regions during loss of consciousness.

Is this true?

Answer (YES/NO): NO